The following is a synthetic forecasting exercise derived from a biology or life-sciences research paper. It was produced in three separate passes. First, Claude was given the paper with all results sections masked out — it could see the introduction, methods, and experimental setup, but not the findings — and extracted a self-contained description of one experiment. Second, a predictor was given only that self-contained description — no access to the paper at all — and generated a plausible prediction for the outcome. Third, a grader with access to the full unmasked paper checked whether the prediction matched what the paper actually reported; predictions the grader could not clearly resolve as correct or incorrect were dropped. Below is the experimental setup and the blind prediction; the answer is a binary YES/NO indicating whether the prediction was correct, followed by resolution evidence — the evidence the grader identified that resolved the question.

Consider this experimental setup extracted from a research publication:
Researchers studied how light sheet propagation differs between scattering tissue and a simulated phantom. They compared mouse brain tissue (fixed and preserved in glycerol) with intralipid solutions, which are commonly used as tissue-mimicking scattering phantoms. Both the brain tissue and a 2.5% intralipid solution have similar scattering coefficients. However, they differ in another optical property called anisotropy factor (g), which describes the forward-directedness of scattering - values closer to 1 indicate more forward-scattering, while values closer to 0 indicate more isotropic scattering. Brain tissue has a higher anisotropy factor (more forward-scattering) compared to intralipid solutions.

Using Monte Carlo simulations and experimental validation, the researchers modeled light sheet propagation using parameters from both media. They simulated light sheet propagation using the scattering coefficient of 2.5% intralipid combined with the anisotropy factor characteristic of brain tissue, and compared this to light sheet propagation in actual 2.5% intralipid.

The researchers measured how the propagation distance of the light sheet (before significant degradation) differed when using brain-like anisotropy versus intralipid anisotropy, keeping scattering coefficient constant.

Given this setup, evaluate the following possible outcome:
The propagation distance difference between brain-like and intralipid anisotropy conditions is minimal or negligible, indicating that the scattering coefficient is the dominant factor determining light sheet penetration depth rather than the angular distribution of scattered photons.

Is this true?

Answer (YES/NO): NO